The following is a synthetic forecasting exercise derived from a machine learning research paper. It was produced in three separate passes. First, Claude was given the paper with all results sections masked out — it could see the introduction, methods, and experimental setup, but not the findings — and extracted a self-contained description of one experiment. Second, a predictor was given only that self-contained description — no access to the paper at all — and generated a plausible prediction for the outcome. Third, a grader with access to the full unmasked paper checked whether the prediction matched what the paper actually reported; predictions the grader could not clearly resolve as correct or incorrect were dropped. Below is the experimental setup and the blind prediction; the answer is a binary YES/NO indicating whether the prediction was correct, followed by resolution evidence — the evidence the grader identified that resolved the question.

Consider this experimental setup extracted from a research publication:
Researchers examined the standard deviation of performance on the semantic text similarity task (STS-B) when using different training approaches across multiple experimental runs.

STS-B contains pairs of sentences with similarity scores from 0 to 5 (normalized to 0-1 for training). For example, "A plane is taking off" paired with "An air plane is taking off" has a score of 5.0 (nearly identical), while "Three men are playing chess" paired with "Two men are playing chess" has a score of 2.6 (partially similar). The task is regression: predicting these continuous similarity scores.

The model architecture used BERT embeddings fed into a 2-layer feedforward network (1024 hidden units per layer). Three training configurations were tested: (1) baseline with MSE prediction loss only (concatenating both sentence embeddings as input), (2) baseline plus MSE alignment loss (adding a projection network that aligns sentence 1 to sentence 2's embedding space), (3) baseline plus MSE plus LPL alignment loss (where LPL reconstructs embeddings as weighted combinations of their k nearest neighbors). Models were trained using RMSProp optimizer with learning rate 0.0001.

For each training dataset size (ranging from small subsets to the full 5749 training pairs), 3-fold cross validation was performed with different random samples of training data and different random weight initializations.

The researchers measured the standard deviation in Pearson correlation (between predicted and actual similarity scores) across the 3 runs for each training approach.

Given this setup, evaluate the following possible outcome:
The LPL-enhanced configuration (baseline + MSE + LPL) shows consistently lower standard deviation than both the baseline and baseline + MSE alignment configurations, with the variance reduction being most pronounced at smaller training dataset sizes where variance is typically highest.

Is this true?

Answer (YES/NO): YES